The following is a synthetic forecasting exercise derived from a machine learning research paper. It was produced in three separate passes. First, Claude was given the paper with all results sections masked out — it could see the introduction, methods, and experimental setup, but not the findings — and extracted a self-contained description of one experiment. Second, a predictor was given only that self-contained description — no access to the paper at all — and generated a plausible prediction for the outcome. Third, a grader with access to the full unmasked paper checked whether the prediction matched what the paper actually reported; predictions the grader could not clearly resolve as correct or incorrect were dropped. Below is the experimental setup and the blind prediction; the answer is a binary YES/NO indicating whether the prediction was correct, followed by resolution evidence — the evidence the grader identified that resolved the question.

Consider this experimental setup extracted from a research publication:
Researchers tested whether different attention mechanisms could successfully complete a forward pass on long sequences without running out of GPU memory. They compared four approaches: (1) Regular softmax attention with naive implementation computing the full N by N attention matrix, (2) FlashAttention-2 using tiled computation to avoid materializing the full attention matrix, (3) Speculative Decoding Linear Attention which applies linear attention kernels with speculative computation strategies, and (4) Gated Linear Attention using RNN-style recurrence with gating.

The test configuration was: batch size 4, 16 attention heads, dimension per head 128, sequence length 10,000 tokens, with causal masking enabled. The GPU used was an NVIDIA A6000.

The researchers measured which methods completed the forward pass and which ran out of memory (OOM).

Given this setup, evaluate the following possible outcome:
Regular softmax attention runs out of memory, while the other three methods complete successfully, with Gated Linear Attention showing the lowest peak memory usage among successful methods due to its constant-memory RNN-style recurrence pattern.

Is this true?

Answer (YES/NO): NO